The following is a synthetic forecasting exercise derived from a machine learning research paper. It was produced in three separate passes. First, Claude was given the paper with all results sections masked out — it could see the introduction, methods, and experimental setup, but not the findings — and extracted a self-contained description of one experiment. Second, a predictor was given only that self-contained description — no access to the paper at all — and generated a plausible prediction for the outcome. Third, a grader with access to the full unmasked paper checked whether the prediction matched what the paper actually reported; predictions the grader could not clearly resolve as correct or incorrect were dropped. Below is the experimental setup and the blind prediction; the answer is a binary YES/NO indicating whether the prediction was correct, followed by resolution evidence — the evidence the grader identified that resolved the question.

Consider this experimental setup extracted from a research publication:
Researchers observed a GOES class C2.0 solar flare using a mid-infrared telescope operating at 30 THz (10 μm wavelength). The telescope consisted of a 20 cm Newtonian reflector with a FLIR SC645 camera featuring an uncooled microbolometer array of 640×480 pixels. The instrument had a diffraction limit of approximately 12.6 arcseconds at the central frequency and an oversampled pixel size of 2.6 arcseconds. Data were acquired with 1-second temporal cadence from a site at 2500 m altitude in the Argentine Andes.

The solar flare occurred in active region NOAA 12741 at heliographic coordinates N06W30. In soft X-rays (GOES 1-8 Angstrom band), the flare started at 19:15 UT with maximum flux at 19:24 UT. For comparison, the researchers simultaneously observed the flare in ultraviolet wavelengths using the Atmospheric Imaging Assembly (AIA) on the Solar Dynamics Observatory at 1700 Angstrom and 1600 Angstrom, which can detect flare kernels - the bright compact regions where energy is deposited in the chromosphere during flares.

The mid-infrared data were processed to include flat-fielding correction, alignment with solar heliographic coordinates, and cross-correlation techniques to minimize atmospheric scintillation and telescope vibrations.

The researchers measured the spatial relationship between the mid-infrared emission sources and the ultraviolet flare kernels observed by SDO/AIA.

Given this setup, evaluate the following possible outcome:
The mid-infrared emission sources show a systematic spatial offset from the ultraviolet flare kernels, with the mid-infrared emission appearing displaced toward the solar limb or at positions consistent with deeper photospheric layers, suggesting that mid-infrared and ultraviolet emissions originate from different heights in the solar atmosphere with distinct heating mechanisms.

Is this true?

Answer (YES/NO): NO